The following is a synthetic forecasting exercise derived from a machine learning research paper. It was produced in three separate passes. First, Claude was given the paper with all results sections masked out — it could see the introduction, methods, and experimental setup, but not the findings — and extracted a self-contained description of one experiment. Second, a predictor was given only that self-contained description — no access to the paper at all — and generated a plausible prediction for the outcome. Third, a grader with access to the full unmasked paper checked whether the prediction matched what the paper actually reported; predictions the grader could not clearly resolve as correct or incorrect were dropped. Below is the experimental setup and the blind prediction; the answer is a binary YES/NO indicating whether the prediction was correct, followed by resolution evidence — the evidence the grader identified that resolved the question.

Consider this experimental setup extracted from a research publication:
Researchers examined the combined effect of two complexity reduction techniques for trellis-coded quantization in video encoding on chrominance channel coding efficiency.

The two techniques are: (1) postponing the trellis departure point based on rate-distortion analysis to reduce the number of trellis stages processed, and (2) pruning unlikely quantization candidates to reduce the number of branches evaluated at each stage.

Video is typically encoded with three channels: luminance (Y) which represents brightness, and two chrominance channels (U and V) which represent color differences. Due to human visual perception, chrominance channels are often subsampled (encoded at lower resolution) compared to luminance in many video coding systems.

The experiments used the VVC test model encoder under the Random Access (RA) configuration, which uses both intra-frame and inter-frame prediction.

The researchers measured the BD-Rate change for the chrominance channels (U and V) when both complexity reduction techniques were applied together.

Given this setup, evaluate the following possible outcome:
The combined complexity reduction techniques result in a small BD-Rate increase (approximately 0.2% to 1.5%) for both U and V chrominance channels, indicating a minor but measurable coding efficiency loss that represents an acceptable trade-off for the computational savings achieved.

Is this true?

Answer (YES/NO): NO